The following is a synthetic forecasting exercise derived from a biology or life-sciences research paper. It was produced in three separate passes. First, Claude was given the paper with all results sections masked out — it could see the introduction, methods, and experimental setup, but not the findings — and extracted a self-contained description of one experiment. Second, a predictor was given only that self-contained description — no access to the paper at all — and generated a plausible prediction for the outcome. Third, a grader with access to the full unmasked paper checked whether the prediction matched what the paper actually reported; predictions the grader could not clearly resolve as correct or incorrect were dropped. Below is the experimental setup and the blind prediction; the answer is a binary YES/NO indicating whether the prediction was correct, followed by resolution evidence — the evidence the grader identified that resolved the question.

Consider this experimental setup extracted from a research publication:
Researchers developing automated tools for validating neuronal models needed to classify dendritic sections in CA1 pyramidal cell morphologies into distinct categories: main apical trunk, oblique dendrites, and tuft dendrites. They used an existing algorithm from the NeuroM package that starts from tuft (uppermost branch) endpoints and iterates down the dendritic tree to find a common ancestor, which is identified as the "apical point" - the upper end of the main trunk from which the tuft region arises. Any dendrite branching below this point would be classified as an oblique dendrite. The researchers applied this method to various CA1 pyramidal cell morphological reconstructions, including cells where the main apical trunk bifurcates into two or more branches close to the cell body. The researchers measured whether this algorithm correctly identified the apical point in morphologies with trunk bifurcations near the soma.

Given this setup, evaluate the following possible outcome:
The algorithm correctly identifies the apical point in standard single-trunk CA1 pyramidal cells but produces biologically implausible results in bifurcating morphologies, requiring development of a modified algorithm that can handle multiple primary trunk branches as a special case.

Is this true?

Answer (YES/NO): YES